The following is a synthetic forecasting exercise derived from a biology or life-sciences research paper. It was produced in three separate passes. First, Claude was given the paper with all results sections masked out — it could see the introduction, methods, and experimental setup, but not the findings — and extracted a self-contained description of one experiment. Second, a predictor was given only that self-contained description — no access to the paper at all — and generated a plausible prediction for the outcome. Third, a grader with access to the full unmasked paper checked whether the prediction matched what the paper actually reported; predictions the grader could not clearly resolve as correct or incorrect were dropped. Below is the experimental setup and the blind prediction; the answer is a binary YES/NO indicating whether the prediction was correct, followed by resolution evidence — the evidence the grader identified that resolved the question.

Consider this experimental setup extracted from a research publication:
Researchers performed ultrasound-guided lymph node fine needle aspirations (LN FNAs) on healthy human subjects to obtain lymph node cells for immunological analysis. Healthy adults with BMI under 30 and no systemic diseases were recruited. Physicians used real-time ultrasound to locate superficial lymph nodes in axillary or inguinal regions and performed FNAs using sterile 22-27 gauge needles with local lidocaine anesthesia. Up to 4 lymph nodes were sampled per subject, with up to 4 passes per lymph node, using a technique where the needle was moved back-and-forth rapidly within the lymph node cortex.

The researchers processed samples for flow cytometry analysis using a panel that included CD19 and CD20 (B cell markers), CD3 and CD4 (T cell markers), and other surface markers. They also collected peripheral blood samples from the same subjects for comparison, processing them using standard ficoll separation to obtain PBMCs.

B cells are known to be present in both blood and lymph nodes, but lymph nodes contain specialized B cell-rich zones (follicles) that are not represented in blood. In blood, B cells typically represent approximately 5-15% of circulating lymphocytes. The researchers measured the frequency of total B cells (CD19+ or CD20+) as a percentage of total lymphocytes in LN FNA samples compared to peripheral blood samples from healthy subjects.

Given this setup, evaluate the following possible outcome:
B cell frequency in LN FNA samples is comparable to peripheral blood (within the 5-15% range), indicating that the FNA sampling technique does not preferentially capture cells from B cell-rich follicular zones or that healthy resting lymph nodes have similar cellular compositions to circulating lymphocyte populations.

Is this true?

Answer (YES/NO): NO